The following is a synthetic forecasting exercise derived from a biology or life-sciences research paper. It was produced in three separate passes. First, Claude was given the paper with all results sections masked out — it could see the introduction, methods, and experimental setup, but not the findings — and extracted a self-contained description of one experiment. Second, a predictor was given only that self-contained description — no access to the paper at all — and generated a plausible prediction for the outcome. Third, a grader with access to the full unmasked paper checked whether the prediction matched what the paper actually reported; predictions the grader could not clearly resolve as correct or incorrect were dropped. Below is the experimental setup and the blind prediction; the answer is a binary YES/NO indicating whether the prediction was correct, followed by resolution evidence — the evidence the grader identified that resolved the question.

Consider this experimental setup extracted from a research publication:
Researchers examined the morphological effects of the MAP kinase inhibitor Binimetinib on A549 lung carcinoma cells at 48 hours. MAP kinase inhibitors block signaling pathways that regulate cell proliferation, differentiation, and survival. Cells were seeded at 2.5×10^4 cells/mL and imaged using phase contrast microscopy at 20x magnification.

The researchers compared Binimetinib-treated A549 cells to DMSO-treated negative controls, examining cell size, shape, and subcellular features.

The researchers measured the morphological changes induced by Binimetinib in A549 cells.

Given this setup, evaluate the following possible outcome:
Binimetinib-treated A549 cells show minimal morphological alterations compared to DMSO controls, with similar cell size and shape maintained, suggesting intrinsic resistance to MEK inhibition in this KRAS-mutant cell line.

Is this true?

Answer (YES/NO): NO